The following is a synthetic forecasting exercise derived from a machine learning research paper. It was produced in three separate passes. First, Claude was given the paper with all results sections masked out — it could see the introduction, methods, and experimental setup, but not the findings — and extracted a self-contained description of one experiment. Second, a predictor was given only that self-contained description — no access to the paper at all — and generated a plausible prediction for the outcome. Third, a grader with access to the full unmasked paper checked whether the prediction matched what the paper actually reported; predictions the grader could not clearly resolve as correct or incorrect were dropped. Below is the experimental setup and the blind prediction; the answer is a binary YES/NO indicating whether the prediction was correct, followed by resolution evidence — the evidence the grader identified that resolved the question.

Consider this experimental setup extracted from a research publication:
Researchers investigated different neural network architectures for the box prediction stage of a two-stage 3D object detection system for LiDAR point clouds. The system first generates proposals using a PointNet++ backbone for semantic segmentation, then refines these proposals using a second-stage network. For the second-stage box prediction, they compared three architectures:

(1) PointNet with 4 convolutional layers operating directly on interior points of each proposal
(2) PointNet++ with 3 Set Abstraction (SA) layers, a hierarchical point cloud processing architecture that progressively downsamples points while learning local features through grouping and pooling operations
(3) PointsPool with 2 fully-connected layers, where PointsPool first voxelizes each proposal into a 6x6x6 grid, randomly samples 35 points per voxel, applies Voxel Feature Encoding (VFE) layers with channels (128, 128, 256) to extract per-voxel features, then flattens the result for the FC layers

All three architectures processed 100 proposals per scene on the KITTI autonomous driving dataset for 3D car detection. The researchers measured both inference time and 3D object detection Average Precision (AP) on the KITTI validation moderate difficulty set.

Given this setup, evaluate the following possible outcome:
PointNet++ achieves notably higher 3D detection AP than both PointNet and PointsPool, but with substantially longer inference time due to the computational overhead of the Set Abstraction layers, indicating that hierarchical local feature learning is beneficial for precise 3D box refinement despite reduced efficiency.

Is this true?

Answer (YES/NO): NO